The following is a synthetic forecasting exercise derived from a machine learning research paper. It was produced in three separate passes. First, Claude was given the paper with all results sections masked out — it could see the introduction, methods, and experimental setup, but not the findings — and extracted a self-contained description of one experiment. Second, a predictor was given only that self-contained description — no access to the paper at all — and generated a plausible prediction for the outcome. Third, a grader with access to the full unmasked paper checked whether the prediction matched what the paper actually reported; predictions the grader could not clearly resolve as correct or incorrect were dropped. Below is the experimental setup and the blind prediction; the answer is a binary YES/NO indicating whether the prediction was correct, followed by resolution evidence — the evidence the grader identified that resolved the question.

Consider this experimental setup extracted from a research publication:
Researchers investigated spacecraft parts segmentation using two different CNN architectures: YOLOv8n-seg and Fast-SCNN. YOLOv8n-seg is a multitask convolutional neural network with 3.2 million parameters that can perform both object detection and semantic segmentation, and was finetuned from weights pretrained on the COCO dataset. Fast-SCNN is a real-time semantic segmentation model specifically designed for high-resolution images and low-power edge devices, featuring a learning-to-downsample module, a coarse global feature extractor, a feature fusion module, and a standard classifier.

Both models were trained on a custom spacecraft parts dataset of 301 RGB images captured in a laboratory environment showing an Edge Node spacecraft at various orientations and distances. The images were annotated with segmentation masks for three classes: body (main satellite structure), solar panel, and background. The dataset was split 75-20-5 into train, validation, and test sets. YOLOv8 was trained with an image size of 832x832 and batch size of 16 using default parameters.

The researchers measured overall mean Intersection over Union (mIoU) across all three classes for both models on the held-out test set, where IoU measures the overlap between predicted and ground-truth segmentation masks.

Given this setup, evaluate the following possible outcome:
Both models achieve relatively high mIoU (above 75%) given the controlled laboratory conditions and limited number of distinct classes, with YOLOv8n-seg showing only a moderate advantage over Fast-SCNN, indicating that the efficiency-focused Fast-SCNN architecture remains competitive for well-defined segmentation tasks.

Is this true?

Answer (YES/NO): NO